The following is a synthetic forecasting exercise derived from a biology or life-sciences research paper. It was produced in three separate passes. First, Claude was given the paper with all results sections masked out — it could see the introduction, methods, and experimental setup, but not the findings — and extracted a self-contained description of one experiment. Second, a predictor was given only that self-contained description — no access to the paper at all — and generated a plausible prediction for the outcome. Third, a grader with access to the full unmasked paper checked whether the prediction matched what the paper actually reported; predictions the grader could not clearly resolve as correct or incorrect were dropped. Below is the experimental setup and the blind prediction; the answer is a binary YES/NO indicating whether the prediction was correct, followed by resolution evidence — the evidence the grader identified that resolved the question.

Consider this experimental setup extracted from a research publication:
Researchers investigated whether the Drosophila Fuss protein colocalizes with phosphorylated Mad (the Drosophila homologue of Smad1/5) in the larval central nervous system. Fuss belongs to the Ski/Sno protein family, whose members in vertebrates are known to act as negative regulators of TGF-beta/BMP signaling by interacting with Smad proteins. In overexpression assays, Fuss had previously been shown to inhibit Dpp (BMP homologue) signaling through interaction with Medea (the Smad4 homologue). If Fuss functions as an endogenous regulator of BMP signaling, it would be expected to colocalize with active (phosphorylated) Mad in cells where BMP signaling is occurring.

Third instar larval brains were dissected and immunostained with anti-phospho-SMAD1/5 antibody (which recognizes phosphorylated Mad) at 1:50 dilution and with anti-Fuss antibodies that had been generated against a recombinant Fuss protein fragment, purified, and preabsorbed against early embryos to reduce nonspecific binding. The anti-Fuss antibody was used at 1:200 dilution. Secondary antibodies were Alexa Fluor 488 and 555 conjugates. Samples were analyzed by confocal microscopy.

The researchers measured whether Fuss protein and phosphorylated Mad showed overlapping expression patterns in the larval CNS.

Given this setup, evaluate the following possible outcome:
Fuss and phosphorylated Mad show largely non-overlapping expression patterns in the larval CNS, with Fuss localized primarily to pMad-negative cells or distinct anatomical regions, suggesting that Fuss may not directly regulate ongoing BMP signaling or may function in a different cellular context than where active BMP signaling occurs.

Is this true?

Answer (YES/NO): YES